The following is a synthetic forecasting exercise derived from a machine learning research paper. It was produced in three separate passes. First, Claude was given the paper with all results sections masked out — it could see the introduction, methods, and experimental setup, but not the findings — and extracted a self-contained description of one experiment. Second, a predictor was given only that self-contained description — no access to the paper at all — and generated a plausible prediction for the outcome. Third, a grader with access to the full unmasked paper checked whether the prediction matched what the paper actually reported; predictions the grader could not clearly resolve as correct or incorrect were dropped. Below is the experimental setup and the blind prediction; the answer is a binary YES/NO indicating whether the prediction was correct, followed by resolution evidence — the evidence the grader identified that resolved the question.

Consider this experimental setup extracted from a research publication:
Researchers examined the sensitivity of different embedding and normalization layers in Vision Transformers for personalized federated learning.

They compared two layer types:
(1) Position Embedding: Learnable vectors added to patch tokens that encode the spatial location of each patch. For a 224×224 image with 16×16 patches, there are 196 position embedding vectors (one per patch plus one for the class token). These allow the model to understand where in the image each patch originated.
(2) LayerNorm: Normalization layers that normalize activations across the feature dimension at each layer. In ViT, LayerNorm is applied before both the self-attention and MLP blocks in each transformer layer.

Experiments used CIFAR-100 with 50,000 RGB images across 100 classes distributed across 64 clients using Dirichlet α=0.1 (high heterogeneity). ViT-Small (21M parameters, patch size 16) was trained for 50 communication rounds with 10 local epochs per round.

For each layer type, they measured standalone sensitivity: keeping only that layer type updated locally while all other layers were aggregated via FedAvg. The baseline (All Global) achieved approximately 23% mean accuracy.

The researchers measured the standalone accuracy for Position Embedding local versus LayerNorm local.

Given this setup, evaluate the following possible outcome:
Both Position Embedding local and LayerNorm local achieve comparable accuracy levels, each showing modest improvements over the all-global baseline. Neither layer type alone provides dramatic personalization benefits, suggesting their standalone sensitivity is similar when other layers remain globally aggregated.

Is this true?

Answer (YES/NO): YES